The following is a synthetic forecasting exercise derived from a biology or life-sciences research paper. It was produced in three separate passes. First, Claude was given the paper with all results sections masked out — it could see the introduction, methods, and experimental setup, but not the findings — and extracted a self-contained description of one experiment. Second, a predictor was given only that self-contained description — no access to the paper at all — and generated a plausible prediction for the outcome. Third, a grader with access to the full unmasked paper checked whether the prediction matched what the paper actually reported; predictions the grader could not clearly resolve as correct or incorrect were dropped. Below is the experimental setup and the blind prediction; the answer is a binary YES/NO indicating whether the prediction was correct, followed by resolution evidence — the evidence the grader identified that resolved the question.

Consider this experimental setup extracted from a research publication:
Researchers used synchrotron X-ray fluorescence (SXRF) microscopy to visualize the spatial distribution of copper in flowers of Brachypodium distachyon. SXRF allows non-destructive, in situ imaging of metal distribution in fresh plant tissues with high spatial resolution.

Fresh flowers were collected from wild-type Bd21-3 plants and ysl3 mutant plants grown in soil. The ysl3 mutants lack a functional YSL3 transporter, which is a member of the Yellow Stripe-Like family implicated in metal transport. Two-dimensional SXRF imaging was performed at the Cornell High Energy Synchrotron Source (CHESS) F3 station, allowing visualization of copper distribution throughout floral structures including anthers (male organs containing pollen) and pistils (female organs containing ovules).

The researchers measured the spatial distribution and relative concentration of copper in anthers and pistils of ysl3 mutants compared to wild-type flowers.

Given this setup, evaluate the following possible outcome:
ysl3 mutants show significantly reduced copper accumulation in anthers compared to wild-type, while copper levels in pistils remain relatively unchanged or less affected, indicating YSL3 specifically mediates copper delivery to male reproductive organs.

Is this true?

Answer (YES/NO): NO